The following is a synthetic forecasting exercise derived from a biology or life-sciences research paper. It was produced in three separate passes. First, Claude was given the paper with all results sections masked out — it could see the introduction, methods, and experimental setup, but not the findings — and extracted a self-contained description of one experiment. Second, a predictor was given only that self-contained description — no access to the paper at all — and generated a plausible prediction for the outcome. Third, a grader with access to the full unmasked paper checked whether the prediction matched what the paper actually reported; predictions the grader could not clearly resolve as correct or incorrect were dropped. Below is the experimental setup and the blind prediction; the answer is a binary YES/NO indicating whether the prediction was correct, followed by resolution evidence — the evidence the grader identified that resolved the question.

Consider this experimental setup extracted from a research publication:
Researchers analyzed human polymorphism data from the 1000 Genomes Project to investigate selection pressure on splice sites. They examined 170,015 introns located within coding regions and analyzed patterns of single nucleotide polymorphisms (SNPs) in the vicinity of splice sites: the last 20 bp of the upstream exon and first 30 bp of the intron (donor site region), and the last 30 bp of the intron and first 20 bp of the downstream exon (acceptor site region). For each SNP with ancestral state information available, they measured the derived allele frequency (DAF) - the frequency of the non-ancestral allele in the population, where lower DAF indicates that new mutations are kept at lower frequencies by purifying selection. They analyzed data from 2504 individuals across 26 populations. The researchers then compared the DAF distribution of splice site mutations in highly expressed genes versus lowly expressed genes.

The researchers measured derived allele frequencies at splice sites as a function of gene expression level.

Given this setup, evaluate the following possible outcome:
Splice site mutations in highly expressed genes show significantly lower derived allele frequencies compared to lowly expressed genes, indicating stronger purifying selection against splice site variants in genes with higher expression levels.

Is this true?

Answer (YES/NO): YES